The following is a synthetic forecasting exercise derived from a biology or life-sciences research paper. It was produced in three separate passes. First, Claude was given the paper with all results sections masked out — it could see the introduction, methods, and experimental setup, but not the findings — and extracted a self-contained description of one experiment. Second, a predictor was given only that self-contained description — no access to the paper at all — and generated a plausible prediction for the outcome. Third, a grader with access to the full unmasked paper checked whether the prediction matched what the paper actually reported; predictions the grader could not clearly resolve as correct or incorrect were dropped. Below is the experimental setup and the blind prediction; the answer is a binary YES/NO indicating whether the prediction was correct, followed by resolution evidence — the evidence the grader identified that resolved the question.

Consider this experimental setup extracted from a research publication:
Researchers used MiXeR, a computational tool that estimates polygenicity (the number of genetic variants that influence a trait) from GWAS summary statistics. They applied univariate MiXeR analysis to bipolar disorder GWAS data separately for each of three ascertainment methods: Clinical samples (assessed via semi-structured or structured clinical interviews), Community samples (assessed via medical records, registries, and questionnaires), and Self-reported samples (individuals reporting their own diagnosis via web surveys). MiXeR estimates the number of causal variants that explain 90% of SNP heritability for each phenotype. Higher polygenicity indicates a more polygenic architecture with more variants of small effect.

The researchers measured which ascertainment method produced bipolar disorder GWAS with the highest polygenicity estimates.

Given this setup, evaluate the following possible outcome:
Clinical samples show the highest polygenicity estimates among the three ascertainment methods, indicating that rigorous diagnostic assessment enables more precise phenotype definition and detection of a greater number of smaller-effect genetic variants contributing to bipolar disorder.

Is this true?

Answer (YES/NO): NO